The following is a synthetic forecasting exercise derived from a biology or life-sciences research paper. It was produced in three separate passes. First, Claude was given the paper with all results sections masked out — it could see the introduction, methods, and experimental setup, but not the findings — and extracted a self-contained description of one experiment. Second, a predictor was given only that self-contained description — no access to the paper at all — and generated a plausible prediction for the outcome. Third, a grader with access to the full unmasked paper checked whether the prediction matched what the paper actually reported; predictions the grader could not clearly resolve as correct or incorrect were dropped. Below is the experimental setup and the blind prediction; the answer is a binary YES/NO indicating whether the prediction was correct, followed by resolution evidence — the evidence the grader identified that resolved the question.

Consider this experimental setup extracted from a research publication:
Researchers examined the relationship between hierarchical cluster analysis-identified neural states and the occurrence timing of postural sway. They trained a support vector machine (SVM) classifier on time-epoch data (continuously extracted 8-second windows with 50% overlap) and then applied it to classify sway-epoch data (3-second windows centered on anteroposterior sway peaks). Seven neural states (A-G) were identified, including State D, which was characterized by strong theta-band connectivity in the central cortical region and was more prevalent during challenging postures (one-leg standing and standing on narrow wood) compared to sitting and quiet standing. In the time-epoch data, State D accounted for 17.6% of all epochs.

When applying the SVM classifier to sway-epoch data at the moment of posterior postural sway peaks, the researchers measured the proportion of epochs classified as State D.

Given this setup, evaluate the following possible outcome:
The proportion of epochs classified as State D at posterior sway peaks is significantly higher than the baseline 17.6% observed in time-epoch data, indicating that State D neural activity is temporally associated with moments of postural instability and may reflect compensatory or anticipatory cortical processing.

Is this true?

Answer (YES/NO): NO